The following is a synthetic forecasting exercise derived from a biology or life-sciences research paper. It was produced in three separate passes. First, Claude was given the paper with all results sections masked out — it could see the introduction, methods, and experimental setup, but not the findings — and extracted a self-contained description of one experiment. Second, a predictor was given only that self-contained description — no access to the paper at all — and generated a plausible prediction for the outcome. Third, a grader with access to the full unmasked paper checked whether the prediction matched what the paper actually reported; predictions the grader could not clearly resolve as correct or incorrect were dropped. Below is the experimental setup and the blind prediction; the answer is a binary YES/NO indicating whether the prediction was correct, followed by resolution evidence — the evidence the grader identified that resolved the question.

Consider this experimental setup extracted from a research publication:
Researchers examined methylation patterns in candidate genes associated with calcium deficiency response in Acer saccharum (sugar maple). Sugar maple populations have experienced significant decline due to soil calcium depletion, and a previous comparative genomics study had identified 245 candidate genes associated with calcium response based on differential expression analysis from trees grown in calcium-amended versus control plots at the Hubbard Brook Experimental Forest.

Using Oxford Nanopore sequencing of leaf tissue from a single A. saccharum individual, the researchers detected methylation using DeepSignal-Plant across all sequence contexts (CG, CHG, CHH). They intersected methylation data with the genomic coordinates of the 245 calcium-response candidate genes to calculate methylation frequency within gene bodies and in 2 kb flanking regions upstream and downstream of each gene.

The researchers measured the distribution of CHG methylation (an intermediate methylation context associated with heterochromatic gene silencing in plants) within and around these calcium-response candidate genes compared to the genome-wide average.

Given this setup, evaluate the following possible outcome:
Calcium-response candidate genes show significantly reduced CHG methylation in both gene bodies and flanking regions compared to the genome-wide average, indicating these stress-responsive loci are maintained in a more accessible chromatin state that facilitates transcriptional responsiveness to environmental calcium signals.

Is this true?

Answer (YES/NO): NO